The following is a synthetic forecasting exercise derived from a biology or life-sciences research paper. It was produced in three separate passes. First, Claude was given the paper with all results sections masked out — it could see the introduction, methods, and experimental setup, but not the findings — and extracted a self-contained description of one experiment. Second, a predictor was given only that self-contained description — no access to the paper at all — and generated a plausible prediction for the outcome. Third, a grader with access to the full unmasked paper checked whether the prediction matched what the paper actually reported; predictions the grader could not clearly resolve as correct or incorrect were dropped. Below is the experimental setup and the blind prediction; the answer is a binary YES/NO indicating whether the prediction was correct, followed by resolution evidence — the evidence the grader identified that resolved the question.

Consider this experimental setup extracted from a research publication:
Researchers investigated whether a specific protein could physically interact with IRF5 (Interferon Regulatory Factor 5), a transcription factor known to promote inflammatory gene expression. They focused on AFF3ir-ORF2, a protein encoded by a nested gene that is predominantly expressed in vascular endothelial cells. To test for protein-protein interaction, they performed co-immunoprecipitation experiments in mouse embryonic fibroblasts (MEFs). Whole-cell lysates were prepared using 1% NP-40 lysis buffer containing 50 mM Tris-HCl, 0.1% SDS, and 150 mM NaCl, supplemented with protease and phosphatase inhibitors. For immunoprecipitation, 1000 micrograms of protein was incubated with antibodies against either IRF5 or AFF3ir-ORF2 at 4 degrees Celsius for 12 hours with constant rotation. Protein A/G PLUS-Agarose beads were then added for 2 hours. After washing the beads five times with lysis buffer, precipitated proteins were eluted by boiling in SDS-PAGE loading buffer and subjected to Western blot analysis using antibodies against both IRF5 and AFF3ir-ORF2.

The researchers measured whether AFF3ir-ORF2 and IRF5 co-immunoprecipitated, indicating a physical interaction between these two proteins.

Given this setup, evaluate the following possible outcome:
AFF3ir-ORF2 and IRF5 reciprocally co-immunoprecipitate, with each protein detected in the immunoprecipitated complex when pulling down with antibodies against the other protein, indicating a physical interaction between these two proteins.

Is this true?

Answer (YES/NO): YES